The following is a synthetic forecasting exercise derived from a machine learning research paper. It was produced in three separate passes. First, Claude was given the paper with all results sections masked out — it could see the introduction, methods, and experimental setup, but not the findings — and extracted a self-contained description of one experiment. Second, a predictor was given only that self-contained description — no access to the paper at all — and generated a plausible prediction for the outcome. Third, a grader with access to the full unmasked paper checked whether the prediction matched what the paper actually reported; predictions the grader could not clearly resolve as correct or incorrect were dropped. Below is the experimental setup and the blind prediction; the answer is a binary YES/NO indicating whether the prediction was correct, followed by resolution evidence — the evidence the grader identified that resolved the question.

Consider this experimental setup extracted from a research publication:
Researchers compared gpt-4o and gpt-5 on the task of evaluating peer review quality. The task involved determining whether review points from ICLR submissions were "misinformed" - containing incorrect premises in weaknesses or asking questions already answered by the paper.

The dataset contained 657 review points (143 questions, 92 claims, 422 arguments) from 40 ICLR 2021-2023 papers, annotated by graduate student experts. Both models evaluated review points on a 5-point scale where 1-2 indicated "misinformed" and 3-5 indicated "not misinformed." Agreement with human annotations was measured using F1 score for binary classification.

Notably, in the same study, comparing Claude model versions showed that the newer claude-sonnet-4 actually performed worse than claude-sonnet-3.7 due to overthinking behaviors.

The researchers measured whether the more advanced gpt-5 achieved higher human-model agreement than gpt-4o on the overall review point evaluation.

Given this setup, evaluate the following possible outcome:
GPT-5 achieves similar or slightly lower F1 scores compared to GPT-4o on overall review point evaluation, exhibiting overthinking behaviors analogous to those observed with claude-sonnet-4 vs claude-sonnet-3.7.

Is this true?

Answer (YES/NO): NO